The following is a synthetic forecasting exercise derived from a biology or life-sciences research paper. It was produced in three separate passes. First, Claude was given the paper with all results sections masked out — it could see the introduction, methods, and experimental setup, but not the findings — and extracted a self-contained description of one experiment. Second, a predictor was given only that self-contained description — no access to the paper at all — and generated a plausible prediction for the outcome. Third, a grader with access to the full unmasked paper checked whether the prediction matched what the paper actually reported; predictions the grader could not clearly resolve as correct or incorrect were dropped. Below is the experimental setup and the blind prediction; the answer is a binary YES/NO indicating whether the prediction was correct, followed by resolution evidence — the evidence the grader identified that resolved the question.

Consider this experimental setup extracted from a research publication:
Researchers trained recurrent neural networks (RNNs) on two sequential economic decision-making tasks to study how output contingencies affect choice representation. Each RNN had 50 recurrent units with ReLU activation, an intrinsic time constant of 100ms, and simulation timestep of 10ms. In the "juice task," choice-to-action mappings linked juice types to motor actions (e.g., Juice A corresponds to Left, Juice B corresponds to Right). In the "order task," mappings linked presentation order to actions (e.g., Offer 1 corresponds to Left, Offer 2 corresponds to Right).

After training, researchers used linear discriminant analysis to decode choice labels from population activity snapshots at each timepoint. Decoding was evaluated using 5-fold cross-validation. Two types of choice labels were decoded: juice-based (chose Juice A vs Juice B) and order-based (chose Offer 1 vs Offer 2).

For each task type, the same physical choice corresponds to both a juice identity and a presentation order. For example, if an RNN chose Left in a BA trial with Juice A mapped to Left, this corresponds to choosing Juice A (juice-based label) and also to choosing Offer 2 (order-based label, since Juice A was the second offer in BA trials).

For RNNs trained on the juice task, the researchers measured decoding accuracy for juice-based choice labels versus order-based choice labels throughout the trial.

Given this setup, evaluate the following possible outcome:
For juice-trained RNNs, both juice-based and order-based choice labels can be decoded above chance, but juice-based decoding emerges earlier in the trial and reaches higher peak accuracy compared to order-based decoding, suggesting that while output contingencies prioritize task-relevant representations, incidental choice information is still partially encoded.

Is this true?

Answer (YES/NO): NO